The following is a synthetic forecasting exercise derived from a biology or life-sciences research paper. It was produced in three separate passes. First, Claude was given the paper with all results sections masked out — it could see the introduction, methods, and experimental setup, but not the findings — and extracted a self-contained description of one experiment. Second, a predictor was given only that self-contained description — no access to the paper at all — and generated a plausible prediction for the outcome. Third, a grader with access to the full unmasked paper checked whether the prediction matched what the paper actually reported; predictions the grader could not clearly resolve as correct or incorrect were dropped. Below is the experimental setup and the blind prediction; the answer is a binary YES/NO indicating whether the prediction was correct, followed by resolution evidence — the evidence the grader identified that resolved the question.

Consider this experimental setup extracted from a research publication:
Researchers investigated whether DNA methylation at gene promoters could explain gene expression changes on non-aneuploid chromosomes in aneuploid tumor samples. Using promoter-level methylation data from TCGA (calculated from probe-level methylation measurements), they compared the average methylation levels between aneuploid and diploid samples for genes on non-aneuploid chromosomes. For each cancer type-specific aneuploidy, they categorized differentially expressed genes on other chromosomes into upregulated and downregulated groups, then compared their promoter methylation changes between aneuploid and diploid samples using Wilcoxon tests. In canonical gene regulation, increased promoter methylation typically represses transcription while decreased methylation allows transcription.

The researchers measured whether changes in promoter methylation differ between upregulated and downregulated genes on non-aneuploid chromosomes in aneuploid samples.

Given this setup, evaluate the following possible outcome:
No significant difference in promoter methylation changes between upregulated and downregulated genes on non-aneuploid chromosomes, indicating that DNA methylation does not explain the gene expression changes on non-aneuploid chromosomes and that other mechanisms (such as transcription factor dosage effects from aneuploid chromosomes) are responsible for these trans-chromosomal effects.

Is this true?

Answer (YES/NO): NO